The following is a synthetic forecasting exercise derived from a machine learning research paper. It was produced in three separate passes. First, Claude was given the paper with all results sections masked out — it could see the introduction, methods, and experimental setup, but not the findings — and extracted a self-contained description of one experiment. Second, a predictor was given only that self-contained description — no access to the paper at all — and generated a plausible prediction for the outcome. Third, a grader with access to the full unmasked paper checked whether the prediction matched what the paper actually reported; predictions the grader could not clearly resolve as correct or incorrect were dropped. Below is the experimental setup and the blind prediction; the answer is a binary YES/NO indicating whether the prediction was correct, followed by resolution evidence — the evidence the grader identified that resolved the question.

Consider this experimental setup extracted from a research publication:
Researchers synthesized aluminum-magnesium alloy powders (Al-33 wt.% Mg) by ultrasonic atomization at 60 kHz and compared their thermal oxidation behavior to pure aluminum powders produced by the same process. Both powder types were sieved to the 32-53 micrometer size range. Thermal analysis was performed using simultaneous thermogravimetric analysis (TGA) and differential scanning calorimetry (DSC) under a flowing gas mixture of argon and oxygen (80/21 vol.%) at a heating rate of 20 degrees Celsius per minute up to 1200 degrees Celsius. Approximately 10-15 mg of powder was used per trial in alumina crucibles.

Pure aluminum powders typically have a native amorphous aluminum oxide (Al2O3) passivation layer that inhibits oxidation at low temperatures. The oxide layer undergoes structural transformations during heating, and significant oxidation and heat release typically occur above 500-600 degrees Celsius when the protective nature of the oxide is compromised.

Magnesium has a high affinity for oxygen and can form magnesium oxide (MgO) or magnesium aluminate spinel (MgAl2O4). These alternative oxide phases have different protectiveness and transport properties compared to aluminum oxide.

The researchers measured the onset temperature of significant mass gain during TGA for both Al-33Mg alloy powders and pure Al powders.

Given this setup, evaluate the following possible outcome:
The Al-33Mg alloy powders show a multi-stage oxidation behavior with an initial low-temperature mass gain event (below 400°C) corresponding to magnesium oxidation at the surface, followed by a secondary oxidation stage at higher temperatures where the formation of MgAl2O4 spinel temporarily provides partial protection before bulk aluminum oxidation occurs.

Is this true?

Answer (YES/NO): NO